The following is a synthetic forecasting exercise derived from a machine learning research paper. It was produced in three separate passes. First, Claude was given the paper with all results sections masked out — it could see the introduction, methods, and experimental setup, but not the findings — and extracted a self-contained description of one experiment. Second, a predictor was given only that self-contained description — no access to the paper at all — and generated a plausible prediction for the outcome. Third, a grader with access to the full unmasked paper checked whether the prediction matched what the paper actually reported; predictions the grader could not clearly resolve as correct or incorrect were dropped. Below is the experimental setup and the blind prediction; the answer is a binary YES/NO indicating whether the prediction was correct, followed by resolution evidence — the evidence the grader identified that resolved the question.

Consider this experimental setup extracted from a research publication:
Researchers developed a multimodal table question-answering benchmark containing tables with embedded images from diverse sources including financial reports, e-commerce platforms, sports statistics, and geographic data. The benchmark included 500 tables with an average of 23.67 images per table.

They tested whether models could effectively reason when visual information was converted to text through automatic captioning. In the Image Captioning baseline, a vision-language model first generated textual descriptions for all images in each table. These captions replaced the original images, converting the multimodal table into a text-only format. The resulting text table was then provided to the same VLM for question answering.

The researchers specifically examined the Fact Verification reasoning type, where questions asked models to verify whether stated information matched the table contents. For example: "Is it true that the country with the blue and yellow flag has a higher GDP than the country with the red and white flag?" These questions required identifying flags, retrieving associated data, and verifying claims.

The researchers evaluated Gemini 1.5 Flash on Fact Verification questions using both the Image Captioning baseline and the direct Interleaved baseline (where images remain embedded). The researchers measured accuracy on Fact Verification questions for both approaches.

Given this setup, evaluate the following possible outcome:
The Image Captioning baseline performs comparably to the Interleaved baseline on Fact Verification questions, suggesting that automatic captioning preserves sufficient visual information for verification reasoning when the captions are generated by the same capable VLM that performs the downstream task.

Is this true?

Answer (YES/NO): NO